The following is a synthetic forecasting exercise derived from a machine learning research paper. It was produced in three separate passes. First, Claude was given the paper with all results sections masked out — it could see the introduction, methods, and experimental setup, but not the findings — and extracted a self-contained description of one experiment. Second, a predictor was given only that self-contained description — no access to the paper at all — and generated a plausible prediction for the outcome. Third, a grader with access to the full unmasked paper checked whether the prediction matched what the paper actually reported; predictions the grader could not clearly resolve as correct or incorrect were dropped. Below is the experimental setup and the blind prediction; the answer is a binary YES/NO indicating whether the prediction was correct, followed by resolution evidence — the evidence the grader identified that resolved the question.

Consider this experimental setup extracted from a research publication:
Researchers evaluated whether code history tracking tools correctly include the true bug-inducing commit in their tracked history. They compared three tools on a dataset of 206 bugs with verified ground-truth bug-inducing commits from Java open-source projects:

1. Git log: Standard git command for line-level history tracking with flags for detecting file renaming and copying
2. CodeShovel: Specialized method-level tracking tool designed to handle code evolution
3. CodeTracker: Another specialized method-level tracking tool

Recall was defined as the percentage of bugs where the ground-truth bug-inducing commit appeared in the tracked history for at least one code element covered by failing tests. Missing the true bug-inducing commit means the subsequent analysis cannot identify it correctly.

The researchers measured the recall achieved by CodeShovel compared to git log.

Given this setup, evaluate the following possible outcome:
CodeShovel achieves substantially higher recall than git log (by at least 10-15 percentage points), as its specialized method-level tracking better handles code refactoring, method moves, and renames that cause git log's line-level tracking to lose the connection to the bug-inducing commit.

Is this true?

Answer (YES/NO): NO